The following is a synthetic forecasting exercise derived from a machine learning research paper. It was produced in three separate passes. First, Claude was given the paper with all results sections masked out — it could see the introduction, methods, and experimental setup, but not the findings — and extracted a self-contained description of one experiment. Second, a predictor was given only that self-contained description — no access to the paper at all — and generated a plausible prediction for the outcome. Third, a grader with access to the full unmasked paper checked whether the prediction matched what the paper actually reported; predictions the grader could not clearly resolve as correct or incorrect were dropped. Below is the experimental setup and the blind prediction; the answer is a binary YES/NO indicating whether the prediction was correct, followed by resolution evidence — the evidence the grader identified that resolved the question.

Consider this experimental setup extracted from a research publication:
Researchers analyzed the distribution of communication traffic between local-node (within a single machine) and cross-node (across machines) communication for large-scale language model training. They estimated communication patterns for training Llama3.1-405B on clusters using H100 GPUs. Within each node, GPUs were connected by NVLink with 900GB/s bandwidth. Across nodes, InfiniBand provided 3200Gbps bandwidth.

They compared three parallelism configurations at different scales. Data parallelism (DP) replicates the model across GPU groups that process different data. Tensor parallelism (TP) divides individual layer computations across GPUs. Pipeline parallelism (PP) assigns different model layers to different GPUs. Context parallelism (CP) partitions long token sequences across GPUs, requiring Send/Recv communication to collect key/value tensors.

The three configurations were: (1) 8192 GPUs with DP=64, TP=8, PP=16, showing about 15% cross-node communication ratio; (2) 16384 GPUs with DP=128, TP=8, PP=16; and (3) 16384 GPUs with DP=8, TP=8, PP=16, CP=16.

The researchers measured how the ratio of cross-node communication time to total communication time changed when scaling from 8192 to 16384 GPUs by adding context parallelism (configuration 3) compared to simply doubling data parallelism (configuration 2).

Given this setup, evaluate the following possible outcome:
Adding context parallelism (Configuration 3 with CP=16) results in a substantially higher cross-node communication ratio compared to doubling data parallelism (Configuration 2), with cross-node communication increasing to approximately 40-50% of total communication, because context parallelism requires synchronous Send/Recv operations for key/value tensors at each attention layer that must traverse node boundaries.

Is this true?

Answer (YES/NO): YES